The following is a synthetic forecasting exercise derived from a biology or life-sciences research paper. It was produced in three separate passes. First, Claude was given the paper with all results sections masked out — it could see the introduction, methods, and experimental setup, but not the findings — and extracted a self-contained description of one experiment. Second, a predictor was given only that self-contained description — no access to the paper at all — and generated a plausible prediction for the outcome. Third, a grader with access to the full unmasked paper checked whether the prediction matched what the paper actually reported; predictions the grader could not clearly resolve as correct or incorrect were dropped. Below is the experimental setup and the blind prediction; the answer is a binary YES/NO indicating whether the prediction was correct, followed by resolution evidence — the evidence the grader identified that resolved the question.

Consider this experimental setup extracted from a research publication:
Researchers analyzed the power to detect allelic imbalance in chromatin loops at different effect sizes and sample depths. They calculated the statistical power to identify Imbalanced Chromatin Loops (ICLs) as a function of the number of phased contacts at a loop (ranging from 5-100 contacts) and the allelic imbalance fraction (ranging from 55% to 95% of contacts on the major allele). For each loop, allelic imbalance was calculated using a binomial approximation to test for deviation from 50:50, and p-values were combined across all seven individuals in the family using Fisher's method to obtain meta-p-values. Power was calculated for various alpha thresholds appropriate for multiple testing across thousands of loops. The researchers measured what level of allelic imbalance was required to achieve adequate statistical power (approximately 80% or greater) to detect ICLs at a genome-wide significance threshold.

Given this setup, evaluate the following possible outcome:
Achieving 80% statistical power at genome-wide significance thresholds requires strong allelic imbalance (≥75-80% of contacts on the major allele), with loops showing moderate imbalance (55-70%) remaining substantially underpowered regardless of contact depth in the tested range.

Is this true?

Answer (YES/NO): NO